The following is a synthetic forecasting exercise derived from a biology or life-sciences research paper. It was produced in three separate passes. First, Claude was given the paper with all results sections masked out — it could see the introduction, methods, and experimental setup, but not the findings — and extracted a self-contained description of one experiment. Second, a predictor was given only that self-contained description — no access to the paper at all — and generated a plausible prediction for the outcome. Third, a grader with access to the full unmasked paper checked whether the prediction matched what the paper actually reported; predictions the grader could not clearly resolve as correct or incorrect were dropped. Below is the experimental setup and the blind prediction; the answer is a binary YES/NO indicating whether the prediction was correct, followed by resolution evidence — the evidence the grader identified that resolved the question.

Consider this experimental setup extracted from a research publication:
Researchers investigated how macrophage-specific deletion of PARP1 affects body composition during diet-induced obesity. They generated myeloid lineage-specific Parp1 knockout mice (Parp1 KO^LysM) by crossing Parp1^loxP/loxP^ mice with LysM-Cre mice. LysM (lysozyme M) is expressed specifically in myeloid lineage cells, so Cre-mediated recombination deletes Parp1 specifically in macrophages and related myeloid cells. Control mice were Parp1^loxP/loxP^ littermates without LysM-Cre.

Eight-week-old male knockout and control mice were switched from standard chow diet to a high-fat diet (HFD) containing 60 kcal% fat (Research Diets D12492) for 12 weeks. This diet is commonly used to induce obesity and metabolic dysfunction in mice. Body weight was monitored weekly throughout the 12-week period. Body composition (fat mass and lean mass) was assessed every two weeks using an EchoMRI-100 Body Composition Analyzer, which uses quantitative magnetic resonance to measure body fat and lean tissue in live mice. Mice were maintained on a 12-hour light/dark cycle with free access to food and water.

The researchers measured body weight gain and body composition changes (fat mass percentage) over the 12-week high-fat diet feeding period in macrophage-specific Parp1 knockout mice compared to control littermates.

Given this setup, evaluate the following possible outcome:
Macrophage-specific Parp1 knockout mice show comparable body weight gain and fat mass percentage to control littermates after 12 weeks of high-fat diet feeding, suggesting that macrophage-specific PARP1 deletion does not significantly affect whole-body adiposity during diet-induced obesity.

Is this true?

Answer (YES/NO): NO